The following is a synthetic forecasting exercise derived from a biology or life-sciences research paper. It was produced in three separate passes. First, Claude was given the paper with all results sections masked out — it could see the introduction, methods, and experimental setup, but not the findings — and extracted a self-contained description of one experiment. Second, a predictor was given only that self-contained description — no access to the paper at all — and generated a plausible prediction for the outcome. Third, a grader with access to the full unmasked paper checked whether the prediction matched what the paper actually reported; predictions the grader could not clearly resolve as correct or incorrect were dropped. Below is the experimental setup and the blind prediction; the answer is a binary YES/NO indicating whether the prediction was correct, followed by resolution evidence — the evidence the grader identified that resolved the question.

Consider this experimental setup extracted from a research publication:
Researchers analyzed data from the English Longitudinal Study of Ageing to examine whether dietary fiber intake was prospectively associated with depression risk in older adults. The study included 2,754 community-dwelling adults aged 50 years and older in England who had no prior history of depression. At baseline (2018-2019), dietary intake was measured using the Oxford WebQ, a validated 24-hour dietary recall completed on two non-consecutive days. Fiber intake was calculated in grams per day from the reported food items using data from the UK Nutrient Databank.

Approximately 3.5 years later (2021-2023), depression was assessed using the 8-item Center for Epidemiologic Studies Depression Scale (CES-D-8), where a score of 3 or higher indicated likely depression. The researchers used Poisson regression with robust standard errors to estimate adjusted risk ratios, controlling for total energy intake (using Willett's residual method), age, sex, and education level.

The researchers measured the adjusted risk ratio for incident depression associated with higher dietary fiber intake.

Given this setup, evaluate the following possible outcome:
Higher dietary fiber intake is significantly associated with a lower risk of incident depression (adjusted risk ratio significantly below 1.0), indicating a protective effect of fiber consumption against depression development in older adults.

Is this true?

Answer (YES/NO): YES